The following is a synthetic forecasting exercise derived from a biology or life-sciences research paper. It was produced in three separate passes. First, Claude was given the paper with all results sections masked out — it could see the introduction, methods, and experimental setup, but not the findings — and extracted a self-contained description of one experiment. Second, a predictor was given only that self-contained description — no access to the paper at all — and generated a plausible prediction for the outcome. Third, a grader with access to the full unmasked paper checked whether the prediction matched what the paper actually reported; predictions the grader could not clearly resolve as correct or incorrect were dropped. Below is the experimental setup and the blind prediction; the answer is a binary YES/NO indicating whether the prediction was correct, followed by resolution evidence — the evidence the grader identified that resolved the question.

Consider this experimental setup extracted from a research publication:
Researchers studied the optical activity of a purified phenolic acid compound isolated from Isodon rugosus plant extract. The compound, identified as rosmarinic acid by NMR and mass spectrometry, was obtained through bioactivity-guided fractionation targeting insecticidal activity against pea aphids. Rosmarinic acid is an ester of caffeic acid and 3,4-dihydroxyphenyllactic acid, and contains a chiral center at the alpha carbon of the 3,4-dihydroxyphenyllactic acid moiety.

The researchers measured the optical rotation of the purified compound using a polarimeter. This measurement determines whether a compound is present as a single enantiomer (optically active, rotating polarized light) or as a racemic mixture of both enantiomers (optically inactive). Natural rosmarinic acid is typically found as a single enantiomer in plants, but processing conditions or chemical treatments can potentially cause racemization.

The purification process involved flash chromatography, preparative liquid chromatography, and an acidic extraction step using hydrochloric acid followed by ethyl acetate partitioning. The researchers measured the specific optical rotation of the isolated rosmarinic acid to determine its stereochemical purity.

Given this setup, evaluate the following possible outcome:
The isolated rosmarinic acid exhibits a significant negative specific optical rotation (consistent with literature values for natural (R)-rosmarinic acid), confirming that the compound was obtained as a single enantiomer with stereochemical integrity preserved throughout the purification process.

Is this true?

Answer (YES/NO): YES